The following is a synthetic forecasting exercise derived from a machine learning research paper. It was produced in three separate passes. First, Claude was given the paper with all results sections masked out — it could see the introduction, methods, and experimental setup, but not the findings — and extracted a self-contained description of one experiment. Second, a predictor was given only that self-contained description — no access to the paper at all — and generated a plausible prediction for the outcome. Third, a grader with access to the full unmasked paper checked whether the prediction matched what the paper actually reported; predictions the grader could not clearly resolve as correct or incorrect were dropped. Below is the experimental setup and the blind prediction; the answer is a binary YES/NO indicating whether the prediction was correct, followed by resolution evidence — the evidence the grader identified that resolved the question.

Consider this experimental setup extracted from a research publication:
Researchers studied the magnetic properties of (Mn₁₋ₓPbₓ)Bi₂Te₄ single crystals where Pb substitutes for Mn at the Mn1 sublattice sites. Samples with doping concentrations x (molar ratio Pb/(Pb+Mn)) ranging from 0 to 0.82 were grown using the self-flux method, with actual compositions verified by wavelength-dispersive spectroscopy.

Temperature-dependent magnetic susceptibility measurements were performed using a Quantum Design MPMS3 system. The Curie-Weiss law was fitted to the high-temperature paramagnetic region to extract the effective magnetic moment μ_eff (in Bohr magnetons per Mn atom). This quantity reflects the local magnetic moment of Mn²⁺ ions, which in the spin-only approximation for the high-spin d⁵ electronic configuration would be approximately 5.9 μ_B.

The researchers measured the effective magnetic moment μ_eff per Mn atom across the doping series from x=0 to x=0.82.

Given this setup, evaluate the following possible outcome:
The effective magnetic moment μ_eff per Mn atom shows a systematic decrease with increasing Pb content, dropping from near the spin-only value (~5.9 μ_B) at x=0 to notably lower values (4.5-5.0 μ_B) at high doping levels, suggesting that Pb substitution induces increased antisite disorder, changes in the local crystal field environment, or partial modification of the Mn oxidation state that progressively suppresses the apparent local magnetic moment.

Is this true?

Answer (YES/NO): NO